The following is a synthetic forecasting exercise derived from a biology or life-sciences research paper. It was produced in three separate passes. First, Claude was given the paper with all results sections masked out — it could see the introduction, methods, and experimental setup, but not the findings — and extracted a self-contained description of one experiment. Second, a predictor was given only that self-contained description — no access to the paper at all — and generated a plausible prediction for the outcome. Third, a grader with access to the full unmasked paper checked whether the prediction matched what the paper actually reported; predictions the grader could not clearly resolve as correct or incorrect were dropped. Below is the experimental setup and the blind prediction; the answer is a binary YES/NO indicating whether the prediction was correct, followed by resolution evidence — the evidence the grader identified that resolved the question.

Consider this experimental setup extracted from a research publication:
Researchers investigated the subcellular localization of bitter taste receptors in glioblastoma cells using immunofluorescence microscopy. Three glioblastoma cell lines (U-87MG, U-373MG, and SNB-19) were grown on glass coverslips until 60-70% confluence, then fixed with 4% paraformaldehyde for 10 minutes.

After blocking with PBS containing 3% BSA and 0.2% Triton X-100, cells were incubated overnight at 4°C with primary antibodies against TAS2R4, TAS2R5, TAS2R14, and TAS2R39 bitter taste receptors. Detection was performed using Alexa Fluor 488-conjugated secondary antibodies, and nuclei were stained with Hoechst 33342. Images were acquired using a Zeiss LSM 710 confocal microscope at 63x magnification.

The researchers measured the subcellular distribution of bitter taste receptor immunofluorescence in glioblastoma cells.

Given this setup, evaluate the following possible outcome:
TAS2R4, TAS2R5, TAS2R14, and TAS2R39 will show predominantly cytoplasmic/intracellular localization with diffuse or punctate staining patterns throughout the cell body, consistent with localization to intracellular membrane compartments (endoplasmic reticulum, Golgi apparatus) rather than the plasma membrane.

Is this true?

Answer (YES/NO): NO